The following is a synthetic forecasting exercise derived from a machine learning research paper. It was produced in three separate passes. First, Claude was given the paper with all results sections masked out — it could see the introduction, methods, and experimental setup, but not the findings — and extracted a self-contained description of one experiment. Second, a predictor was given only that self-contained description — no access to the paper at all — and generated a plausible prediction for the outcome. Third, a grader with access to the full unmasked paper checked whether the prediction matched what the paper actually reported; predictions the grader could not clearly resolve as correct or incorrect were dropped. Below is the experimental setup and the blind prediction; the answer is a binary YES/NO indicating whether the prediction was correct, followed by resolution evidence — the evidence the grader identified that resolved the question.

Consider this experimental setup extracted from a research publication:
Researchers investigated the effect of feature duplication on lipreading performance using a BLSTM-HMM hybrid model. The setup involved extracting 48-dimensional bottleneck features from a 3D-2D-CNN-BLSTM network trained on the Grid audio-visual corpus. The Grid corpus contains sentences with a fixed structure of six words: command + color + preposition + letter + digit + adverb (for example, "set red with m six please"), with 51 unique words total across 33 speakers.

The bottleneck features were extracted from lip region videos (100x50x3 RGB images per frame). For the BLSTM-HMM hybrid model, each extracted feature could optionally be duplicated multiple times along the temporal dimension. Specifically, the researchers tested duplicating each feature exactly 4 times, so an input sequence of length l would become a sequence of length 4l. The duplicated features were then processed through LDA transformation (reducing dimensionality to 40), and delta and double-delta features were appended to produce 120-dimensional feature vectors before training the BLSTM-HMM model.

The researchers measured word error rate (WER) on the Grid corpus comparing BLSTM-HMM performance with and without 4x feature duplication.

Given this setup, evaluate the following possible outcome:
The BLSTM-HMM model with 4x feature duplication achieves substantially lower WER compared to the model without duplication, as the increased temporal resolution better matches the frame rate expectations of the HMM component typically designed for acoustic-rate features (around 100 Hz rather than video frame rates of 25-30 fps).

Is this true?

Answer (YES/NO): YES